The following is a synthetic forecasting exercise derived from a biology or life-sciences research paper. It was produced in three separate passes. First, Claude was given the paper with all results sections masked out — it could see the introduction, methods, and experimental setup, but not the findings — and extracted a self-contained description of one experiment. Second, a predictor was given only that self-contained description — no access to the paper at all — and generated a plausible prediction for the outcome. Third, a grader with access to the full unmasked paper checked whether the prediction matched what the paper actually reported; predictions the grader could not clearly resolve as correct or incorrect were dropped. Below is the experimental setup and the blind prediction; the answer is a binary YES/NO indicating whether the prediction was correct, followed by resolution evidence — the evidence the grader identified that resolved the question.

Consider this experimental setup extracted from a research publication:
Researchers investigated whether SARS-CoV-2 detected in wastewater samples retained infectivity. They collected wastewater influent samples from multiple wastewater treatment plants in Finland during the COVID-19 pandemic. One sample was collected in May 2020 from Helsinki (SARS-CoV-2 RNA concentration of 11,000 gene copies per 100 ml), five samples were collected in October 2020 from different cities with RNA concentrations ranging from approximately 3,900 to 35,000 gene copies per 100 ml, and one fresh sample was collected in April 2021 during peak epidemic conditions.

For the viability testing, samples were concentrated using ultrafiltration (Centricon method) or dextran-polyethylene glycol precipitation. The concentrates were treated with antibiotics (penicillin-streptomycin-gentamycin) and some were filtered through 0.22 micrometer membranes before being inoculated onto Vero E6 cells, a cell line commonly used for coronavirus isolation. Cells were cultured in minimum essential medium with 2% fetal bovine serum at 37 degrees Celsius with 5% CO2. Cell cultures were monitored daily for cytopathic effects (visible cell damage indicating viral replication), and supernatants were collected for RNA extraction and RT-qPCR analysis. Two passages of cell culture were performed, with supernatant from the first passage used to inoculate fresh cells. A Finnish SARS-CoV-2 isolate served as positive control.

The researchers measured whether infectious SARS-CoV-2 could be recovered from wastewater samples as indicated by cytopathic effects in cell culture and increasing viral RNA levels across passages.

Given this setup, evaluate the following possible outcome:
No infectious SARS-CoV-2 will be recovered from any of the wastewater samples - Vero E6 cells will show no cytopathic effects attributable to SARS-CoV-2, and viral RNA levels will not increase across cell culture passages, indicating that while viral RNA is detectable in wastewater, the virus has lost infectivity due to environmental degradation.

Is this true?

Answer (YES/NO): YES